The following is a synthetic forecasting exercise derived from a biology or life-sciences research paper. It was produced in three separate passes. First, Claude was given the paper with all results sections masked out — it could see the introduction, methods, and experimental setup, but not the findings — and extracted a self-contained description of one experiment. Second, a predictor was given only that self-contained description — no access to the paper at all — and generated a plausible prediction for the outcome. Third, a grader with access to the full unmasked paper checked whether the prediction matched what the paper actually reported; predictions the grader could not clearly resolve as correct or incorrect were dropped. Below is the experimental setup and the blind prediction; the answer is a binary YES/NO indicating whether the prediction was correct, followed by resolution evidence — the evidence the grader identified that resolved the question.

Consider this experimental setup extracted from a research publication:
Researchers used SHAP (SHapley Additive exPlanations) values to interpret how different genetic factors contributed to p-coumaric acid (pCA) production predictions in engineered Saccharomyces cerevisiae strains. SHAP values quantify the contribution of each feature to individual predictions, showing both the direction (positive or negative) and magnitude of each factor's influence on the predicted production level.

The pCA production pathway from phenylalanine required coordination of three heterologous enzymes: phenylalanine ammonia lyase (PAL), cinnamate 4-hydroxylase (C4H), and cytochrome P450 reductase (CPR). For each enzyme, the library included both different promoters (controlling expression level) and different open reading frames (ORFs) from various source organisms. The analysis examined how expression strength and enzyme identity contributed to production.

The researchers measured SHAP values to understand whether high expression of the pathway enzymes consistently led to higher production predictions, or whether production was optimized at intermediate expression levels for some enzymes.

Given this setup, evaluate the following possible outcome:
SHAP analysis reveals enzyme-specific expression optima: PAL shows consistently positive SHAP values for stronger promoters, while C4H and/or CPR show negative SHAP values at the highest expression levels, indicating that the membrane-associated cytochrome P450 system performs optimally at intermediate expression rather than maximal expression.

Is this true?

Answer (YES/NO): NO